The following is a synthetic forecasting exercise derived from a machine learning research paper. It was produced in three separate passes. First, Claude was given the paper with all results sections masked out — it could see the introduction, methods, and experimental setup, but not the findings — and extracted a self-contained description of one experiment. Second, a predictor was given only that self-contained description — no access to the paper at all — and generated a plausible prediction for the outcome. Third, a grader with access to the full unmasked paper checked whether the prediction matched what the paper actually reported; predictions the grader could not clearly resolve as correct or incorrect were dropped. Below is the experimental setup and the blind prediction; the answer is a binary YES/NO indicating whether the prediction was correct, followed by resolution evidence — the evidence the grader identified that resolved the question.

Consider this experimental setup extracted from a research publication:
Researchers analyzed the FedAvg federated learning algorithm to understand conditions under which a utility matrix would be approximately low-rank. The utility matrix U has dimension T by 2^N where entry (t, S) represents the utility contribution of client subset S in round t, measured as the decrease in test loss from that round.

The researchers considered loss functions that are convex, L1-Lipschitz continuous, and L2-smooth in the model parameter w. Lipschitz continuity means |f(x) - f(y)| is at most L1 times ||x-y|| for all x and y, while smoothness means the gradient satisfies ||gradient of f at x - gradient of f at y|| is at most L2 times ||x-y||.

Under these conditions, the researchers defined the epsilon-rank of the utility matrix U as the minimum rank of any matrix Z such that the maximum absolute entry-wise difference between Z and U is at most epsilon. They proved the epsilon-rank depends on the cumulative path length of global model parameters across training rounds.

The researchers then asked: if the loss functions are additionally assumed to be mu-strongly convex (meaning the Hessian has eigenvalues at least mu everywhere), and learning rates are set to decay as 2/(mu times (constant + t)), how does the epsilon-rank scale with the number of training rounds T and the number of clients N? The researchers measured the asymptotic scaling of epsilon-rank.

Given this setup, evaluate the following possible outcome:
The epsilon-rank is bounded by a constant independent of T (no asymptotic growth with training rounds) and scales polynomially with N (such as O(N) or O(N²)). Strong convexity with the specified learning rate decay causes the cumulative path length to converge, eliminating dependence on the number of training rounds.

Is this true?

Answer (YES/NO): NO